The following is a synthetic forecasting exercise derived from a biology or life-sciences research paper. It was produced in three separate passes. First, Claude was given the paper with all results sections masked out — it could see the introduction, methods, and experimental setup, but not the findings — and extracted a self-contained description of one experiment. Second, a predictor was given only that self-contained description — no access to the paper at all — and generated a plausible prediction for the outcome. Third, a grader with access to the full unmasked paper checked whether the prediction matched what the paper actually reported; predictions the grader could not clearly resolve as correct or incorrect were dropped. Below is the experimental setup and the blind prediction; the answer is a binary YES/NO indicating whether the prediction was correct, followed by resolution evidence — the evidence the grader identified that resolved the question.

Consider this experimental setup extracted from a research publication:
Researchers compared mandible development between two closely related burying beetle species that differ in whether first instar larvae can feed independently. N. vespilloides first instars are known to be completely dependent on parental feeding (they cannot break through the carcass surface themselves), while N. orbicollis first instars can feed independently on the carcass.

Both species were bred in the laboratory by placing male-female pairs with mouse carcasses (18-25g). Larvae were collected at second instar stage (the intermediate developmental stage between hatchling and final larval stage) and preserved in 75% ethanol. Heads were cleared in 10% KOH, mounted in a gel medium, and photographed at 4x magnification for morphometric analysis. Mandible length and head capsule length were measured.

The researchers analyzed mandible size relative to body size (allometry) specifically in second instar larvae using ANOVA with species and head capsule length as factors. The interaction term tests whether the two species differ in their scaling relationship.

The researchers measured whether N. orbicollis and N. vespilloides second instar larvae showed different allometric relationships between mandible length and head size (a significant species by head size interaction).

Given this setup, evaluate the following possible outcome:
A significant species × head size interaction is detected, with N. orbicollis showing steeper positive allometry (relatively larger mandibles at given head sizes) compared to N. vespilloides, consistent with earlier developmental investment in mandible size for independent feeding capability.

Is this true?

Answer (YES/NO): NO